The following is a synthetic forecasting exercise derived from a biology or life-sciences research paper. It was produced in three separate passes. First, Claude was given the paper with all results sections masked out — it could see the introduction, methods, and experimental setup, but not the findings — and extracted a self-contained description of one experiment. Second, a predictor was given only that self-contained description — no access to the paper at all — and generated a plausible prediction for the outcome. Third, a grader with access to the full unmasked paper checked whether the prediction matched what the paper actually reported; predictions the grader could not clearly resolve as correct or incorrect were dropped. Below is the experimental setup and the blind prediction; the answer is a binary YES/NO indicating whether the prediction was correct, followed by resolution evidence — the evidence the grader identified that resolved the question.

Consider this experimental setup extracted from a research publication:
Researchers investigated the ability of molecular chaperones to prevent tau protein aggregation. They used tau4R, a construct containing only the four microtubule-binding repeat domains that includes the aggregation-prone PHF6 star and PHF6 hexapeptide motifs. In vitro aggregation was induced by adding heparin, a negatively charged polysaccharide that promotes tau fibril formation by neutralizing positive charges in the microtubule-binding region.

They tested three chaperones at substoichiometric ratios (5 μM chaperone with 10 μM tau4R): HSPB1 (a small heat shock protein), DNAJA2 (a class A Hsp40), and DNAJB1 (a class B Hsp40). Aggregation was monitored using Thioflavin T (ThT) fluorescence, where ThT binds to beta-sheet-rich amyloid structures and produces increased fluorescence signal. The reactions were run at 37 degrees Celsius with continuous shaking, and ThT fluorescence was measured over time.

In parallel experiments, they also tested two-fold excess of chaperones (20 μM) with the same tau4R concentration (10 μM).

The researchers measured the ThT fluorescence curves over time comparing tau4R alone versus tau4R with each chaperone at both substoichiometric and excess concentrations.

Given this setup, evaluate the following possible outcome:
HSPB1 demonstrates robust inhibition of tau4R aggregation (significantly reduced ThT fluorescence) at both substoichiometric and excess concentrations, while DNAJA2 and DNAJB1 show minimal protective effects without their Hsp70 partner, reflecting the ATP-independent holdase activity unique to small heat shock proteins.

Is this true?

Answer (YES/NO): NO